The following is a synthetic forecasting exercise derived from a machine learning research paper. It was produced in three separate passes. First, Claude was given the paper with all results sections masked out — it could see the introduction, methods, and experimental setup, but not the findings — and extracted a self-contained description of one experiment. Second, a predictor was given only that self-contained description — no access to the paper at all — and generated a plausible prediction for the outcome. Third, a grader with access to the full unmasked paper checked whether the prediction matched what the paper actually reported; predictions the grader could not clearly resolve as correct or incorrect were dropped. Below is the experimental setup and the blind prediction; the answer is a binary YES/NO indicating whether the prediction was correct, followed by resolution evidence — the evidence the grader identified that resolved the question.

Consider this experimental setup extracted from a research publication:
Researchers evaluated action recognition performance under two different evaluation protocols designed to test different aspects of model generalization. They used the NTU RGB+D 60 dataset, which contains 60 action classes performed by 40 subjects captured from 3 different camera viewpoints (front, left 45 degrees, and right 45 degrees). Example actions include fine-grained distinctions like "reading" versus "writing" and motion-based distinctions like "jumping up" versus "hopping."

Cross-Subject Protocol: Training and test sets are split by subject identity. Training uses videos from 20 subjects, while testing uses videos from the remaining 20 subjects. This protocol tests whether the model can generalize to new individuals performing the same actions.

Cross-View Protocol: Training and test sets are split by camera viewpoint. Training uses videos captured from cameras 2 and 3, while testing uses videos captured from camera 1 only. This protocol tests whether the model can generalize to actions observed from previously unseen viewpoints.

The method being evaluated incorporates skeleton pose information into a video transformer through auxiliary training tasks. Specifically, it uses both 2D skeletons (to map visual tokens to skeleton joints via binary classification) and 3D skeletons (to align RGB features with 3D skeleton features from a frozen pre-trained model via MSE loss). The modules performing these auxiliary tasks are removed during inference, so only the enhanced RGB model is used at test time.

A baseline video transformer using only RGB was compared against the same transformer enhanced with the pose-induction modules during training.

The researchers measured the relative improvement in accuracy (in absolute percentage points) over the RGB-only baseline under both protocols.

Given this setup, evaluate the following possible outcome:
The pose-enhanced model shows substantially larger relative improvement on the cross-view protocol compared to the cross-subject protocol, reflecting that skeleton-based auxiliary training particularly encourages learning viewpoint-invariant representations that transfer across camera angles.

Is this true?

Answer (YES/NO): NO